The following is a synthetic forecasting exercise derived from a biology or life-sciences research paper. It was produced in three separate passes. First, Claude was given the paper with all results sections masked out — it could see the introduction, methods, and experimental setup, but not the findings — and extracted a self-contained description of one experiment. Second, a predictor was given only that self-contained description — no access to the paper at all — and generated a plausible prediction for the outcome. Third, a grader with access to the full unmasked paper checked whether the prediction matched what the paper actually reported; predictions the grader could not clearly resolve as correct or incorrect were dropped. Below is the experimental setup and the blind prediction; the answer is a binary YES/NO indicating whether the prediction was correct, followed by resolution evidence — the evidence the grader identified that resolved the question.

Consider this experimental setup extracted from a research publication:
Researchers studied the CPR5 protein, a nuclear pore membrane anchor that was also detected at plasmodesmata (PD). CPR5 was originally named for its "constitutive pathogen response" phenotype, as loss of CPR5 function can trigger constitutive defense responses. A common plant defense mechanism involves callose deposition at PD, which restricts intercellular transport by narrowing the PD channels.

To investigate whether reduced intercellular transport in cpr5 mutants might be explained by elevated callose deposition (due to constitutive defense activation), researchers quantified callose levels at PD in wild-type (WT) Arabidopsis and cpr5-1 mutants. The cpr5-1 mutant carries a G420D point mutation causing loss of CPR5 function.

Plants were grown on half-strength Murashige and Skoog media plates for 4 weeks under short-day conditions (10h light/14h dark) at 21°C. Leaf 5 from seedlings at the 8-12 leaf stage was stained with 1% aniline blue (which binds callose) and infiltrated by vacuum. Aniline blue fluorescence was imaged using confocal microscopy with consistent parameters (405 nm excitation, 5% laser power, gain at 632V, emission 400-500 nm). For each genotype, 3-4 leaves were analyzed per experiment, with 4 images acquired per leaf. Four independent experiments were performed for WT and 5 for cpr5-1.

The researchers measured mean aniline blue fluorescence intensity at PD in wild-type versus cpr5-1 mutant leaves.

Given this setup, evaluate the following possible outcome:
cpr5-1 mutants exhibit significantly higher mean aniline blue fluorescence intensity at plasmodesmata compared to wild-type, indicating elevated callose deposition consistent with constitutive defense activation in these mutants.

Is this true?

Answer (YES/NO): NO